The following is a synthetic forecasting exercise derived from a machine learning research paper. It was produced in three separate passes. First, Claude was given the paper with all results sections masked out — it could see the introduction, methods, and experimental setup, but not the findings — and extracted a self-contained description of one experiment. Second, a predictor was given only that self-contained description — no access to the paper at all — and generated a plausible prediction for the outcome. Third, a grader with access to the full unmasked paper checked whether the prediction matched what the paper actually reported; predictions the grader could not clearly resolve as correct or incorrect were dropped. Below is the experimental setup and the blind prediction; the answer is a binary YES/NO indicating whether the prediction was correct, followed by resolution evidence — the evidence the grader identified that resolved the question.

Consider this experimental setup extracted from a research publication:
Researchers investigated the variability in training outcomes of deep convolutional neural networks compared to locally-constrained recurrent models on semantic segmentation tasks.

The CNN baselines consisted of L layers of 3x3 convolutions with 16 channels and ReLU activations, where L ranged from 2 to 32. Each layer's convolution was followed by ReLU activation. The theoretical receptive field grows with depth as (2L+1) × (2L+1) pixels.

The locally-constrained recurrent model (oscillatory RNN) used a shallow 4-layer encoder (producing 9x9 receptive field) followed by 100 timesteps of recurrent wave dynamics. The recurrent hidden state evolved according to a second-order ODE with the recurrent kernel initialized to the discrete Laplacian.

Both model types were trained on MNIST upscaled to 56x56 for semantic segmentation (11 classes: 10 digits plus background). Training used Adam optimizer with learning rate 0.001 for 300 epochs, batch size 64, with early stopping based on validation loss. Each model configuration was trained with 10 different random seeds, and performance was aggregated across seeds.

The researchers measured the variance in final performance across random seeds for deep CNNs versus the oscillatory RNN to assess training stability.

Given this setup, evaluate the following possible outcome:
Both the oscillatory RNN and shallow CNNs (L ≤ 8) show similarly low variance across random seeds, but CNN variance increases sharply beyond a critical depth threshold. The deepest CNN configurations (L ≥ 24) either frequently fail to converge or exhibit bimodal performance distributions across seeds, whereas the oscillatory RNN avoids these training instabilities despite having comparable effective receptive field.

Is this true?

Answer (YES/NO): NO